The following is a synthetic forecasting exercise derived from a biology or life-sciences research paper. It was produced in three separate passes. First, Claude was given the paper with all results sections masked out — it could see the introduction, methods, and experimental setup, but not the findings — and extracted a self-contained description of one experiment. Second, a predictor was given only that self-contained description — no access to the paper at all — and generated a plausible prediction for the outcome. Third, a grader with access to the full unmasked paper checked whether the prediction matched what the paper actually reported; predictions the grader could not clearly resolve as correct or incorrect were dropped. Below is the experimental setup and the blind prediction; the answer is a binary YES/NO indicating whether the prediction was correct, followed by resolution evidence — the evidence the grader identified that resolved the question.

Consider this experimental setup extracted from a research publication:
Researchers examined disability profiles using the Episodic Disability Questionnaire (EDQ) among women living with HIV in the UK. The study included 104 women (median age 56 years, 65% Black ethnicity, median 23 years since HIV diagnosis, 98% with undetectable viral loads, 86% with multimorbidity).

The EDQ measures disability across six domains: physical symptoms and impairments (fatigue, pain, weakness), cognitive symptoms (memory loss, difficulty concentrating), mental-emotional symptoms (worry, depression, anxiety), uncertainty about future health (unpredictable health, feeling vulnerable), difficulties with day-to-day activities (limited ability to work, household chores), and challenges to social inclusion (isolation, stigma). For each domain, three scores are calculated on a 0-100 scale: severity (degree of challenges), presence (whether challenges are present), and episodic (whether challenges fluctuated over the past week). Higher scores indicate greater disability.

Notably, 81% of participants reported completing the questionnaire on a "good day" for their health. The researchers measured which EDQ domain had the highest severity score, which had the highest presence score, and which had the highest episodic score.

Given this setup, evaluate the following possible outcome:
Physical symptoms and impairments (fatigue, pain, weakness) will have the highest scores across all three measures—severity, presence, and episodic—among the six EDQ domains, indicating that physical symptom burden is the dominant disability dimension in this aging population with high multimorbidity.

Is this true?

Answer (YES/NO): NO